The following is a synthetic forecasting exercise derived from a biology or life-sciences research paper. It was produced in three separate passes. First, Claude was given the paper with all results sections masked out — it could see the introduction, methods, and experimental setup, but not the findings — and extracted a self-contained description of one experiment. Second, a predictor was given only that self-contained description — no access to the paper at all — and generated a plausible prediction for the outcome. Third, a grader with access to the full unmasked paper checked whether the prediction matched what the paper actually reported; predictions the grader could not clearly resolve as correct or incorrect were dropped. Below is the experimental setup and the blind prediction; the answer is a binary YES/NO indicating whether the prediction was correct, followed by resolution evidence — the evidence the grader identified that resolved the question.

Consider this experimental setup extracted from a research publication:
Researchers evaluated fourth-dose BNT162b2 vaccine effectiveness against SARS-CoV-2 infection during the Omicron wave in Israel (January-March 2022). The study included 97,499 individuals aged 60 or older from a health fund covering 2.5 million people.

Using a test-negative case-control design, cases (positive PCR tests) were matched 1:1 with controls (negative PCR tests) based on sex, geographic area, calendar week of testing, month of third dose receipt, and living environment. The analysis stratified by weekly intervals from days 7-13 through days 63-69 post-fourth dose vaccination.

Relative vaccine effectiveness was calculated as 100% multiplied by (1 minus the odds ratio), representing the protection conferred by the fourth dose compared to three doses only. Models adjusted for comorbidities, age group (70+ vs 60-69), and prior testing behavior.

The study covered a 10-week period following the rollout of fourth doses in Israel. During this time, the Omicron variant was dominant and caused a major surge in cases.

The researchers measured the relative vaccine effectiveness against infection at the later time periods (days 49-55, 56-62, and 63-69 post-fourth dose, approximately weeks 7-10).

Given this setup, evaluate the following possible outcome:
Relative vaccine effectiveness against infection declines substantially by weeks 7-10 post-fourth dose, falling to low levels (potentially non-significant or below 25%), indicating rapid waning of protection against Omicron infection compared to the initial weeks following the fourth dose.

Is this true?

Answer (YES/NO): NO